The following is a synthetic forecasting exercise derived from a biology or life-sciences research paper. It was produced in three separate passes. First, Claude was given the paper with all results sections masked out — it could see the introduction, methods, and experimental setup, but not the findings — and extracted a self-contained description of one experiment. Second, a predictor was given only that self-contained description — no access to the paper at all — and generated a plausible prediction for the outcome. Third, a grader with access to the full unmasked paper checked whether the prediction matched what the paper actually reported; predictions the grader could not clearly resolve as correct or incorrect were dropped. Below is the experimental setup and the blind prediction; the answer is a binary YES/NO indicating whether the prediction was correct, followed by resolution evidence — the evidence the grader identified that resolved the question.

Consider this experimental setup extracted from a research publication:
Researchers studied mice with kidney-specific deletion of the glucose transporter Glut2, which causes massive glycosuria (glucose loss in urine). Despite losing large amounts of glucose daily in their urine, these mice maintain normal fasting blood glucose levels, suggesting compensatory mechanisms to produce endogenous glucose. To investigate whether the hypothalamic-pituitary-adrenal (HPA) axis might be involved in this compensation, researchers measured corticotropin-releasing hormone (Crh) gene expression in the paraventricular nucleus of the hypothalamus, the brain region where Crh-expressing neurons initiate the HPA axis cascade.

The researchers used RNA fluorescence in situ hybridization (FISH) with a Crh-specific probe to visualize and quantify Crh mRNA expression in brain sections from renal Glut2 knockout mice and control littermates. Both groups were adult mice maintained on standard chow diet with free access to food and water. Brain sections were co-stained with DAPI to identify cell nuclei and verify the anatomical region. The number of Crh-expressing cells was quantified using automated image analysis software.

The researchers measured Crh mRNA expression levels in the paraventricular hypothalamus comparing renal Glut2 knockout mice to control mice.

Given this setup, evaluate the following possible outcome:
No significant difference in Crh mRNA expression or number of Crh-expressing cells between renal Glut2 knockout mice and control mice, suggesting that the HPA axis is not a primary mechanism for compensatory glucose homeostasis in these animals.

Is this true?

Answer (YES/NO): NO